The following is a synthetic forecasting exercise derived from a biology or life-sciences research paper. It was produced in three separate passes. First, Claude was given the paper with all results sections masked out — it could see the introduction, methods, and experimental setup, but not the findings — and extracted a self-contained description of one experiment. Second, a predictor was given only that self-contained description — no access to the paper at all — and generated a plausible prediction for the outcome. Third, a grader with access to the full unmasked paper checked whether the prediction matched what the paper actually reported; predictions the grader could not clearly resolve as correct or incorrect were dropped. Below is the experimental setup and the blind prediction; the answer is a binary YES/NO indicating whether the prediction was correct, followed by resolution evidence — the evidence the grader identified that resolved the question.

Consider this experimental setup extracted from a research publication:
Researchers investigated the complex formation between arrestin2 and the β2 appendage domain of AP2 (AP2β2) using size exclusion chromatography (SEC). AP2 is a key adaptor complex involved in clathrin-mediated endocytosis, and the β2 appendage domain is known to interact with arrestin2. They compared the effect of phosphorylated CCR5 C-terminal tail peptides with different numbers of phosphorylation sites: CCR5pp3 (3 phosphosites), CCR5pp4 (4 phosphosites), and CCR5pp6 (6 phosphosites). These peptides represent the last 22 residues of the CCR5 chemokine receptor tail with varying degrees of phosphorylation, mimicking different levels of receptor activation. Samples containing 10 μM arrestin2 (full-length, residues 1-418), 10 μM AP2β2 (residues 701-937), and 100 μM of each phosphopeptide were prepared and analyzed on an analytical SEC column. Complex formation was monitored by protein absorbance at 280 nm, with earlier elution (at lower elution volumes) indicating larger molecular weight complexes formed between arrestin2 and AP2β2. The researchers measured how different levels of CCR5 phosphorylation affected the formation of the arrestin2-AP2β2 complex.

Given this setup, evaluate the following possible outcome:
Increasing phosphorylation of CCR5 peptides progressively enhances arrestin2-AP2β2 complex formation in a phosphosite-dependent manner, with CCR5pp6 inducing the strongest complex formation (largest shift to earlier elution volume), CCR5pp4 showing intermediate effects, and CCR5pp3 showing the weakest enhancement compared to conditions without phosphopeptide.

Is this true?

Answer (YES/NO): NO